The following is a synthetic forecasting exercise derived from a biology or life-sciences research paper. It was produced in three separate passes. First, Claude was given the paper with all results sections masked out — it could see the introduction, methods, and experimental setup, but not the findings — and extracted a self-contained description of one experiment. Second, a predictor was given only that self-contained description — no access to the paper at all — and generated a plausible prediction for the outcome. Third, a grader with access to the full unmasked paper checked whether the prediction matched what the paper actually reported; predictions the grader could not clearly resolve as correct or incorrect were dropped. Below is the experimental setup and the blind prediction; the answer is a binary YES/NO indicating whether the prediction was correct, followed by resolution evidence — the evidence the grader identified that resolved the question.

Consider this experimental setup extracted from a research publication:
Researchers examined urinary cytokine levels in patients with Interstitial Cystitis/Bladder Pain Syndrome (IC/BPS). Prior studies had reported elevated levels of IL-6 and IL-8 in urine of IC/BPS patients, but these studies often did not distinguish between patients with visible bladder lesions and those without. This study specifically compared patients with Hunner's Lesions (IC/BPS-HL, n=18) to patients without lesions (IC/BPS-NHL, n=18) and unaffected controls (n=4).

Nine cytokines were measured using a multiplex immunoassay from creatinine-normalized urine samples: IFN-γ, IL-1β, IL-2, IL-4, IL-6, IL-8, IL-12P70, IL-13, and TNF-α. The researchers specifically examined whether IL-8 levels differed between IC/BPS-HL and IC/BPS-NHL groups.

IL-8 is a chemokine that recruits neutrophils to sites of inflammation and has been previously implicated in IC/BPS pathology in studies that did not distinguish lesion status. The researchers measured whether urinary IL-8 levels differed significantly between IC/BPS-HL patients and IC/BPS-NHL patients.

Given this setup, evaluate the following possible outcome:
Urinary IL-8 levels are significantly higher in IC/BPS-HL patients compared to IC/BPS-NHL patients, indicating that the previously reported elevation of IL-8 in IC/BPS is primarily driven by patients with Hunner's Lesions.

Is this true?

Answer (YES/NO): NO